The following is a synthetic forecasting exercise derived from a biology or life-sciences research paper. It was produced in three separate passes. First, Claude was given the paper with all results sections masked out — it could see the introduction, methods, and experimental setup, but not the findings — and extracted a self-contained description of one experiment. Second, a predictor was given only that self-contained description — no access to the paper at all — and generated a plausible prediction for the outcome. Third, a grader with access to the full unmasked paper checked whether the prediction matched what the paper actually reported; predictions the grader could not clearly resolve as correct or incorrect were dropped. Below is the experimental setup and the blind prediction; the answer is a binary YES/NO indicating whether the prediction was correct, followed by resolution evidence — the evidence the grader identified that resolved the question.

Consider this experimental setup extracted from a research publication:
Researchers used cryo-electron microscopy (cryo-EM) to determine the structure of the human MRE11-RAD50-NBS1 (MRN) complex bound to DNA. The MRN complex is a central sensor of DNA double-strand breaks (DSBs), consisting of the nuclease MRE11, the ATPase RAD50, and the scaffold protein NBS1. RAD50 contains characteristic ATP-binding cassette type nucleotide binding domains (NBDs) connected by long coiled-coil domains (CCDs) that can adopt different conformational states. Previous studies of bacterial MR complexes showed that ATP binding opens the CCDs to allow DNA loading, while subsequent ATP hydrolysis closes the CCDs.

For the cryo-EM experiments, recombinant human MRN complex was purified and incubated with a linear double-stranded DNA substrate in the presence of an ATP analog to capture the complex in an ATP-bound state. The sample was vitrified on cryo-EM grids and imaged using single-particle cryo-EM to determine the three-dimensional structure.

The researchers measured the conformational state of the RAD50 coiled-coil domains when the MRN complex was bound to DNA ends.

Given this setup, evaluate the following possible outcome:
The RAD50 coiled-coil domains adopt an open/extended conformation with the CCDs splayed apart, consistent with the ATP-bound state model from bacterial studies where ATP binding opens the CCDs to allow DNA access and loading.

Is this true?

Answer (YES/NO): NO